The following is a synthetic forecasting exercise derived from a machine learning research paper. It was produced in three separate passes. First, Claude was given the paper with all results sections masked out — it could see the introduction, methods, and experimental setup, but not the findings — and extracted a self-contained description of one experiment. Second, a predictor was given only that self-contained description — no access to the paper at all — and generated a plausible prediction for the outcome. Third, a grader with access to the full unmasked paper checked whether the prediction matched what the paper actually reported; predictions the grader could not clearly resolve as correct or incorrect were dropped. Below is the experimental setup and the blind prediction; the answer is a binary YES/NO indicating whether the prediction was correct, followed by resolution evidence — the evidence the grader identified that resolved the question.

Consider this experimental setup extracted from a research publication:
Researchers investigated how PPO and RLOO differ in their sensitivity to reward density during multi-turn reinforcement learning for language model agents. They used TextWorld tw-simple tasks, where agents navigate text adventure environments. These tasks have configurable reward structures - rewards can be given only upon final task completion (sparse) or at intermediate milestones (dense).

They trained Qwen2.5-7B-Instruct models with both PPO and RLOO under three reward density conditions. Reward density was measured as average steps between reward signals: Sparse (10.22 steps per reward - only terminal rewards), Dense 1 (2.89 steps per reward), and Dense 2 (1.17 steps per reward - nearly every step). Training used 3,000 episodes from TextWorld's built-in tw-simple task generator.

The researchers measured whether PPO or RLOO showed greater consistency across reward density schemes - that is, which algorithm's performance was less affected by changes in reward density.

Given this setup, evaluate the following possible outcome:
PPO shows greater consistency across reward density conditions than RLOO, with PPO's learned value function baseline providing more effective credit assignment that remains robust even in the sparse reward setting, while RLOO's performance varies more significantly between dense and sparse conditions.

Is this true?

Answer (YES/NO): NO